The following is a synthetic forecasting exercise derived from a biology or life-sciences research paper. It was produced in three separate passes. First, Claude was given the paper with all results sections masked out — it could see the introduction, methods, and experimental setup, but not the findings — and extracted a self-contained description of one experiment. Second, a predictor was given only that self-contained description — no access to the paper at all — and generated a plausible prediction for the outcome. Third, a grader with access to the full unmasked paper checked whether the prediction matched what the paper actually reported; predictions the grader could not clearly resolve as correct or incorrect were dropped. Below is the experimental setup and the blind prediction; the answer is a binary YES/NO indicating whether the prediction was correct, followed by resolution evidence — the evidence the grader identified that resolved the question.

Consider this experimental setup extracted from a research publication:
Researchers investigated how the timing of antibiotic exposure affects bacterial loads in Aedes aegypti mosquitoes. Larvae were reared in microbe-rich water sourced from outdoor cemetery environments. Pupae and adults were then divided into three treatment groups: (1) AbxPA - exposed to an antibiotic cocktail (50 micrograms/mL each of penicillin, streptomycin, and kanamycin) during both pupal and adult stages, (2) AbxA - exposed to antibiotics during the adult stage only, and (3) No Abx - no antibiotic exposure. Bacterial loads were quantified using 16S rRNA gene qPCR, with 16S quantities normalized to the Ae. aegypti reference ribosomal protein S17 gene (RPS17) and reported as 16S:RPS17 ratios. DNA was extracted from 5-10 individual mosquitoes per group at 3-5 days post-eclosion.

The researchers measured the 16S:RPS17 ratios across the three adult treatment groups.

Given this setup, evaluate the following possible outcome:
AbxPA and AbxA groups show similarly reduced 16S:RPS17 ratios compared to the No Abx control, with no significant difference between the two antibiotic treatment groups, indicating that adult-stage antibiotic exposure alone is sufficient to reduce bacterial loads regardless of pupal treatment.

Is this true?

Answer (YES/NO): YES